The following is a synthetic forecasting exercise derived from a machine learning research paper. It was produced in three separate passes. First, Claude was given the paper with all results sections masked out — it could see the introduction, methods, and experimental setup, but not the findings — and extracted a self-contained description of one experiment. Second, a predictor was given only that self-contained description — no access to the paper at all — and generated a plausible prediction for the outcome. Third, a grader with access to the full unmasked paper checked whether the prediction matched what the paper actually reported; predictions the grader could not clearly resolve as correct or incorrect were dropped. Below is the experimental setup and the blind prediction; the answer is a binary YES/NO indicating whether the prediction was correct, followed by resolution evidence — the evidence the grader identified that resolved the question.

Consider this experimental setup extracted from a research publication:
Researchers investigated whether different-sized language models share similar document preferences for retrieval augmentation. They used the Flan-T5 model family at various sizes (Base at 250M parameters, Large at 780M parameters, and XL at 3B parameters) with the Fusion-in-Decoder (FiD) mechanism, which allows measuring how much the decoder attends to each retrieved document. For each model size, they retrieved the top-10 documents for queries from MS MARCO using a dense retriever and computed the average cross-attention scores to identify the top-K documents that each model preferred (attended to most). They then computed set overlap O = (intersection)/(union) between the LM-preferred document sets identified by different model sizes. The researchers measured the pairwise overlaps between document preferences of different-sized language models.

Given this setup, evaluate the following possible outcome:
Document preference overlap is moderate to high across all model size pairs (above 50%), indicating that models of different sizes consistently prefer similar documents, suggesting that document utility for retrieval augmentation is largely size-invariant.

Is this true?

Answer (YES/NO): YES